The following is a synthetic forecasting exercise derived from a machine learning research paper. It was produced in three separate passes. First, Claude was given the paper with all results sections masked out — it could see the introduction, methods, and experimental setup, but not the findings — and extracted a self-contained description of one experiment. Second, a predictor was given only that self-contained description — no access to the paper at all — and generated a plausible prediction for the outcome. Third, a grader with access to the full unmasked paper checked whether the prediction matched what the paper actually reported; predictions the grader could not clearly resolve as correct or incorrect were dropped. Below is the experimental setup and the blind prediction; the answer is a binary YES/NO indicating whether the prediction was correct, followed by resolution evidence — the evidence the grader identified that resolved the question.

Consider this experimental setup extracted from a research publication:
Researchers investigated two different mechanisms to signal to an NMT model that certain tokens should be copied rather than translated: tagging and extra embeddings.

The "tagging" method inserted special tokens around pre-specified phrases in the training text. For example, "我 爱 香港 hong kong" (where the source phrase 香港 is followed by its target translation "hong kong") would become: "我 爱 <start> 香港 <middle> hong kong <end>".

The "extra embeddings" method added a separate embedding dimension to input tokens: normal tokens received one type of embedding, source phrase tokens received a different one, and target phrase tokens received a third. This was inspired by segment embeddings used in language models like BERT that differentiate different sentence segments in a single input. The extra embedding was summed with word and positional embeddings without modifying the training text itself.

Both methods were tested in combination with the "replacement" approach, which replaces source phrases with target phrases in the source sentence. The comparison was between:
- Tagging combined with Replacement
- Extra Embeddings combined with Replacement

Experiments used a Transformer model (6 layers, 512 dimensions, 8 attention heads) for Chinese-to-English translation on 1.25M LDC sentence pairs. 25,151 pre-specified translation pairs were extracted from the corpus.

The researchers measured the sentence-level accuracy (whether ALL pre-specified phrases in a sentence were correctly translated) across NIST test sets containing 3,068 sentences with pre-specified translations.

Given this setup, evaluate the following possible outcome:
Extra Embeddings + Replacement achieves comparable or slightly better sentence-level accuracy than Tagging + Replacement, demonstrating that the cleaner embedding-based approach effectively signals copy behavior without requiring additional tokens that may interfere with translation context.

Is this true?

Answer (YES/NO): NO